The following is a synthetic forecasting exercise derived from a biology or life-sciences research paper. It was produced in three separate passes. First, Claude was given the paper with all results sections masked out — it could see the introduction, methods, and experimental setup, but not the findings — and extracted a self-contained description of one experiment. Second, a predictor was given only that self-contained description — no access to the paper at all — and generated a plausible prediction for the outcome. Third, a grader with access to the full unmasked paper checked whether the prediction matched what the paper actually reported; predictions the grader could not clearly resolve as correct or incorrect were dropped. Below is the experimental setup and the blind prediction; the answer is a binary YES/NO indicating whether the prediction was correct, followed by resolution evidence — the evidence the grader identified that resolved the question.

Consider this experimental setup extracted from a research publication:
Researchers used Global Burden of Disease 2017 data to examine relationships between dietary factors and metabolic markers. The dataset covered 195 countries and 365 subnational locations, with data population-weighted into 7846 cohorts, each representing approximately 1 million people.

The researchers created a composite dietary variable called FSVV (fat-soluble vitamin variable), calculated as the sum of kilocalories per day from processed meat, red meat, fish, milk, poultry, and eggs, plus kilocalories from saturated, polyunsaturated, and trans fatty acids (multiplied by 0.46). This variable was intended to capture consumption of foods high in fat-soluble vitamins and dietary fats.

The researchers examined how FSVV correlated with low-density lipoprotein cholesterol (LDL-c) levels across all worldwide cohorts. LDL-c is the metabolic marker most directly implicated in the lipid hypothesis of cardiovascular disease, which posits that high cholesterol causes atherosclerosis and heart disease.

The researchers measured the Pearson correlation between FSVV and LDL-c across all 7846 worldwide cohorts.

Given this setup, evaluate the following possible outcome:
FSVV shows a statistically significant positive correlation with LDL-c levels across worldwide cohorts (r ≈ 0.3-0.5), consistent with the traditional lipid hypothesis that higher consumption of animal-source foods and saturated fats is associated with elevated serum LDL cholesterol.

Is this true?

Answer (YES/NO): NO